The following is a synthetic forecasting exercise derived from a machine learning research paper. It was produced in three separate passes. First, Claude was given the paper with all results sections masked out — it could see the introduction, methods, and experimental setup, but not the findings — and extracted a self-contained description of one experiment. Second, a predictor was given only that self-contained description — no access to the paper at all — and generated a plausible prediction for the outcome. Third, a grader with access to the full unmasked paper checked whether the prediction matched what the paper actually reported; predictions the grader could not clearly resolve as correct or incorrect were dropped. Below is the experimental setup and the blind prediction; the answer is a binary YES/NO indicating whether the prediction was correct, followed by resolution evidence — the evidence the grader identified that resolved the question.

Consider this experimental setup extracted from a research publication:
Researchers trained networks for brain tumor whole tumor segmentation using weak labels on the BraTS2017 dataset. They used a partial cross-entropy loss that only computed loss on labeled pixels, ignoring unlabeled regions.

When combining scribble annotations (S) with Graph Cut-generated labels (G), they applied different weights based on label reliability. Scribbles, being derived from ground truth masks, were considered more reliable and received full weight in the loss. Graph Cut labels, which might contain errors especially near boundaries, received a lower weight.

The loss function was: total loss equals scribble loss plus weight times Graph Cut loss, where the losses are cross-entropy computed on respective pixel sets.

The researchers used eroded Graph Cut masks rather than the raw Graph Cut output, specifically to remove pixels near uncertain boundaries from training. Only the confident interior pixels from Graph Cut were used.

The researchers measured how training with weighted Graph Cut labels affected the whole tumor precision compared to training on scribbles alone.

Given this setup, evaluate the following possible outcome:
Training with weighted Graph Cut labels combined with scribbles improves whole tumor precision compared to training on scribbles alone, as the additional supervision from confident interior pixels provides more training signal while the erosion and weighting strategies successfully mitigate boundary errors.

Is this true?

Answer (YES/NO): NO